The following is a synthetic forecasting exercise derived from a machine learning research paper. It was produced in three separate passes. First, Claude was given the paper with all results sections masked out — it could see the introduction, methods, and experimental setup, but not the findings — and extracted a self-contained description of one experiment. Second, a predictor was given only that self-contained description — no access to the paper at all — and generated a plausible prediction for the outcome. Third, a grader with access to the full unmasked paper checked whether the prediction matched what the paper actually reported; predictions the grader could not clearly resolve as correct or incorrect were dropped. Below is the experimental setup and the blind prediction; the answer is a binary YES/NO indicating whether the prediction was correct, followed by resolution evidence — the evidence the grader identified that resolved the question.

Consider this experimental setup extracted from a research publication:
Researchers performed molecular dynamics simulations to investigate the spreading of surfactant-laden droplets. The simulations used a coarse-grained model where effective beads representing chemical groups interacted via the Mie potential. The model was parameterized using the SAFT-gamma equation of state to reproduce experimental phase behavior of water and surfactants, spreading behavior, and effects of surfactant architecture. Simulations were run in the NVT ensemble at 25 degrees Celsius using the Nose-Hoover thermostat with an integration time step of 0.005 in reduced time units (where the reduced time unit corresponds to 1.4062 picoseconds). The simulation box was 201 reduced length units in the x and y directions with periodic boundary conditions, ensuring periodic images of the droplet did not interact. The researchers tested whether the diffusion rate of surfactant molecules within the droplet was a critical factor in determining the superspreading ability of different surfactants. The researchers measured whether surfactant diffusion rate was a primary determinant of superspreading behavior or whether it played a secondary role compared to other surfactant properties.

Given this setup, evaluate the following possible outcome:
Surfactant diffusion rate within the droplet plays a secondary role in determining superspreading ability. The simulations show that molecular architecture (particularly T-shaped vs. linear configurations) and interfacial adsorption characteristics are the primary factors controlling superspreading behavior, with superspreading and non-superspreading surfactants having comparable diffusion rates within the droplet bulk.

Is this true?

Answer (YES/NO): NO